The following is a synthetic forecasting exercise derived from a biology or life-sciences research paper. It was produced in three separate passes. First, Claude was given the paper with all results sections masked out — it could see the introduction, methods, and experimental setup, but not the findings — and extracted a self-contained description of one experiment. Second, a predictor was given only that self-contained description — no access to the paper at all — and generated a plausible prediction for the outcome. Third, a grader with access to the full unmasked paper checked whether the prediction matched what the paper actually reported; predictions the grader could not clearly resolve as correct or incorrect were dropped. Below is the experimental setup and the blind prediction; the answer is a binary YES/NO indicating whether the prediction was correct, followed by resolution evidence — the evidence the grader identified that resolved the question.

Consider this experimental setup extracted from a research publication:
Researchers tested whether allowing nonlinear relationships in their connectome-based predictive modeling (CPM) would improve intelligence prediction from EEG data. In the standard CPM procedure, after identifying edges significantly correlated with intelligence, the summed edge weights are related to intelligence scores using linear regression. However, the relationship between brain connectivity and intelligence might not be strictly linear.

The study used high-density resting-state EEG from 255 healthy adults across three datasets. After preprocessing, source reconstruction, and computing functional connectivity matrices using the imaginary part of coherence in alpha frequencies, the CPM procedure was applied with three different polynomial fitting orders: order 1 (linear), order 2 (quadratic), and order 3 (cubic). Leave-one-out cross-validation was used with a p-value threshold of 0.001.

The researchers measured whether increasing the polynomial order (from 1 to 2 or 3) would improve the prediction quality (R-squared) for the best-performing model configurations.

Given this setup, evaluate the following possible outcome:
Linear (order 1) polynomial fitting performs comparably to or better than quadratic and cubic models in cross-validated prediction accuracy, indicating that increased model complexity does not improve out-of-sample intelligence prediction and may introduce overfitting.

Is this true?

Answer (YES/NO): NO